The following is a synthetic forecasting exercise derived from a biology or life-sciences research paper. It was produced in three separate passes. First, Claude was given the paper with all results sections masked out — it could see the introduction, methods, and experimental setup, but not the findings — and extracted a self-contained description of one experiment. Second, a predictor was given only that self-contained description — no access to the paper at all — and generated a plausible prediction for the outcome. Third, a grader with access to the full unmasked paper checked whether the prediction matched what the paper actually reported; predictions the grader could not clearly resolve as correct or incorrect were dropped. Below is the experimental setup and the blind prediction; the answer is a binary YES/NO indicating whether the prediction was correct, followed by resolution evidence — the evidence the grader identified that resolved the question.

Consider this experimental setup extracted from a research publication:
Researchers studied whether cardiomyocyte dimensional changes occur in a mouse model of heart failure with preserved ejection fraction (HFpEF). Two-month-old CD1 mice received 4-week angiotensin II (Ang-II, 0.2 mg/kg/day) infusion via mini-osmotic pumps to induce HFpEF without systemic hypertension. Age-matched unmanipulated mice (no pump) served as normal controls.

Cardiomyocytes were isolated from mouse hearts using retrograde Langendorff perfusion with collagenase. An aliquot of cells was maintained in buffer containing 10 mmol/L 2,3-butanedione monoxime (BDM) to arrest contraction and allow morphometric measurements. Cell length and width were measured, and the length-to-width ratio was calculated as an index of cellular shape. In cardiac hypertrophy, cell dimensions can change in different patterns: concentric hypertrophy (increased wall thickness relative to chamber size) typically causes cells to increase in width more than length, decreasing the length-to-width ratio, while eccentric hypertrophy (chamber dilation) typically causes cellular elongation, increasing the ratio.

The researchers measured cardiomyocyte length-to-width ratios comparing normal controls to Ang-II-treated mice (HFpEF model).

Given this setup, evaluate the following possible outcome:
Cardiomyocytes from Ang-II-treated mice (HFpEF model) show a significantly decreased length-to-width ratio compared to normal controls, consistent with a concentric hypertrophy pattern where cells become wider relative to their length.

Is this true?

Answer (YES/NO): YES